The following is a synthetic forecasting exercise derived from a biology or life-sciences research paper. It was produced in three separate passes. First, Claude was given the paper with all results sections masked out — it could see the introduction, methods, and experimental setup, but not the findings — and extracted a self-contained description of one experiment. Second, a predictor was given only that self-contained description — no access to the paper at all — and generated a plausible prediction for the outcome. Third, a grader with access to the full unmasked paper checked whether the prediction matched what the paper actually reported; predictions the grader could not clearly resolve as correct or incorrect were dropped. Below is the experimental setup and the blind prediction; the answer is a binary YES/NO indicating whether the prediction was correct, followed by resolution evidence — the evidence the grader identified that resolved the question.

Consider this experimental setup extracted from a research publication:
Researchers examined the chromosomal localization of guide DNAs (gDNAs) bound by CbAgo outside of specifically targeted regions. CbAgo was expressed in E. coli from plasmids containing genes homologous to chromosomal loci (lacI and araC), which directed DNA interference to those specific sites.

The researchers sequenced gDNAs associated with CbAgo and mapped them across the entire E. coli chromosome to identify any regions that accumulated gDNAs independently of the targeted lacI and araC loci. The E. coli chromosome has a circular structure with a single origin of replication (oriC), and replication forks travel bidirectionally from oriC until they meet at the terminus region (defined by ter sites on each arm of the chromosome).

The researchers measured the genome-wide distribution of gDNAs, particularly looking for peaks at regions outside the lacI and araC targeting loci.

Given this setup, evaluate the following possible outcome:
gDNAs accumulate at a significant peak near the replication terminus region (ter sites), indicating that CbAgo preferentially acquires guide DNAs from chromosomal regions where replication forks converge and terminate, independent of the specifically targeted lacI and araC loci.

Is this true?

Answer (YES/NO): YES